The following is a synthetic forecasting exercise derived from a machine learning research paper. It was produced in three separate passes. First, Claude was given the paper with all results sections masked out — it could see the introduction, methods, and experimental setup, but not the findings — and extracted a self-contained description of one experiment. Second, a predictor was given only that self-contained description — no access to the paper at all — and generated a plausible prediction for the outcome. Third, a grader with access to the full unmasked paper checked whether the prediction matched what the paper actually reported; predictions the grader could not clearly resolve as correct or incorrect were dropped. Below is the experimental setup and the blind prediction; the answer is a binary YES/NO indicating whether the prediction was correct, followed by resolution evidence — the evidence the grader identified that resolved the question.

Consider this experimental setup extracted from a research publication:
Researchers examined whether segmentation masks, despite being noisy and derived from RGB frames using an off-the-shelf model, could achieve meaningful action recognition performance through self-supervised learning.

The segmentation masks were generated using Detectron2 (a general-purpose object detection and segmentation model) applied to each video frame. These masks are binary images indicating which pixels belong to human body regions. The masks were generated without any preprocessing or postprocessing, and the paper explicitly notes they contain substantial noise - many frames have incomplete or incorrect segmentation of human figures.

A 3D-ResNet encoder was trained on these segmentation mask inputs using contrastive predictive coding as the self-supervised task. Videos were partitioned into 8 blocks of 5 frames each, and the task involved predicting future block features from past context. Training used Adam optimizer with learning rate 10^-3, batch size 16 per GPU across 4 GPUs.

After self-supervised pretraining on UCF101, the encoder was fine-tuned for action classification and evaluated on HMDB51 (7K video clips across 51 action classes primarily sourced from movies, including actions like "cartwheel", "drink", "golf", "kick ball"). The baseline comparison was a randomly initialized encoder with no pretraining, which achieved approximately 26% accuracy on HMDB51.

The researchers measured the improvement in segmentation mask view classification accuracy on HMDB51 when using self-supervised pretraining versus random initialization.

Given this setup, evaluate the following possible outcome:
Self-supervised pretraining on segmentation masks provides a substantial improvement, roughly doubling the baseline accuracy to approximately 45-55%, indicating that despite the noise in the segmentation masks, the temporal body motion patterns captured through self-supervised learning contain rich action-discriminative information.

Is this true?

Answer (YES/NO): NO